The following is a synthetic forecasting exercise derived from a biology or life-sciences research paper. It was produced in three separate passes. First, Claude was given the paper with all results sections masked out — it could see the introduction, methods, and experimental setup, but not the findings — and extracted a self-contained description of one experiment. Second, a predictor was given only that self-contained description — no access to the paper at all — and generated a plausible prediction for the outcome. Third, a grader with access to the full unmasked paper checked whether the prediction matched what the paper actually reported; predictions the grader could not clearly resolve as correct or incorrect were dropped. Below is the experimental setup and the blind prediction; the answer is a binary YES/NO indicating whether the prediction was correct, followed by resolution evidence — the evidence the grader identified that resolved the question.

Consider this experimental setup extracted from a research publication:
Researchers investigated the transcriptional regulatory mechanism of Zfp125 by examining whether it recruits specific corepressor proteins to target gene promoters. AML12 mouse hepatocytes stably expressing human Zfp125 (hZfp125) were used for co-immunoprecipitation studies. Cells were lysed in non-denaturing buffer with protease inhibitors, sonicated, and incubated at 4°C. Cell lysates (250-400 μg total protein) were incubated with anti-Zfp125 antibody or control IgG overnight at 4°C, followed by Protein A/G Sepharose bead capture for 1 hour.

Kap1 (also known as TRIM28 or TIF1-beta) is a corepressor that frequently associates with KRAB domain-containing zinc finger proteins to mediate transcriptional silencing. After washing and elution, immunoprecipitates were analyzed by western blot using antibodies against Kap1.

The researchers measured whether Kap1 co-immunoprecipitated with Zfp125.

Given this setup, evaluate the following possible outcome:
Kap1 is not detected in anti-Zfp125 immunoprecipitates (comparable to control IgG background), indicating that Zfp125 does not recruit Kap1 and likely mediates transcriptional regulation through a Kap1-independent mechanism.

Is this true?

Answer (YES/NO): NO